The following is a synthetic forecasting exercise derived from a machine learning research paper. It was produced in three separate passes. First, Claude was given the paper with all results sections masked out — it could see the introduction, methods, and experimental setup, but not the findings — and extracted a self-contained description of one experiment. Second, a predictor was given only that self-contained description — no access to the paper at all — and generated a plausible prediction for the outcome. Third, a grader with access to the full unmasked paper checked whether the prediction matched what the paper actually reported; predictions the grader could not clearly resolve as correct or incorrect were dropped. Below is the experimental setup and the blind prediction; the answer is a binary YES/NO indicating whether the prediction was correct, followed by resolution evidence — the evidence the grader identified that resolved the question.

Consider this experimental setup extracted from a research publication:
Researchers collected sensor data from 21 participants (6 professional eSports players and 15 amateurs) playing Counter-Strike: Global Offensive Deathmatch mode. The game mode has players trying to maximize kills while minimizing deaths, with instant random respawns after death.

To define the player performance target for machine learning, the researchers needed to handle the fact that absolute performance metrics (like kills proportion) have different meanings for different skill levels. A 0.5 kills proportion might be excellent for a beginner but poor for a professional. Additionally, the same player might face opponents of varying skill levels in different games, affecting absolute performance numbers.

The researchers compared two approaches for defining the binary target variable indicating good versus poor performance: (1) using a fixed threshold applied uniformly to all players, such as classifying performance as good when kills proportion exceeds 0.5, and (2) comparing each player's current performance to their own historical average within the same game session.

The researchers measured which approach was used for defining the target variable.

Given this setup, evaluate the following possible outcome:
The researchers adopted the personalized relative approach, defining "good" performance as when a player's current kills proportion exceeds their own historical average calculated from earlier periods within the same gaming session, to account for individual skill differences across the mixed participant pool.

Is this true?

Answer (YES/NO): YES